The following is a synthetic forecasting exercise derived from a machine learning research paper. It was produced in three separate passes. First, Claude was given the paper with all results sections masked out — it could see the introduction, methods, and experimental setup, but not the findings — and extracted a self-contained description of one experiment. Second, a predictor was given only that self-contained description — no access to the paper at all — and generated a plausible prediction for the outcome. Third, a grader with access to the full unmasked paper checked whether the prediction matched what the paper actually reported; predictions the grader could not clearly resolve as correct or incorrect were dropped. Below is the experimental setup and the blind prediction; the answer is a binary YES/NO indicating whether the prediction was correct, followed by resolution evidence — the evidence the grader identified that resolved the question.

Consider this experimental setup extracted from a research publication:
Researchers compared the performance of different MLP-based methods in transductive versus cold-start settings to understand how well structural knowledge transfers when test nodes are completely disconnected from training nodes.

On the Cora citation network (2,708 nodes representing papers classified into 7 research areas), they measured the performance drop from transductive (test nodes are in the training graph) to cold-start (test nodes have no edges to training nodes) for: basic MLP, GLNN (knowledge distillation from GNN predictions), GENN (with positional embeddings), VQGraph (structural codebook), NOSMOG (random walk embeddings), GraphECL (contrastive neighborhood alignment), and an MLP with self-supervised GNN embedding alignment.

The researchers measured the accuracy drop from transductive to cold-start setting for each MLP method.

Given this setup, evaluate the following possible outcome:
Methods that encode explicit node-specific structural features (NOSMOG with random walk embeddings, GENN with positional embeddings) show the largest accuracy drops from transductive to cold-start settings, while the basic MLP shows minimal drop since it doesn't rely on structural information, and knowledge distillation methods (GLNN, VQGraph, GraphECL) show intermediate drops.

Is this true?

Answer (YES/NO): NO